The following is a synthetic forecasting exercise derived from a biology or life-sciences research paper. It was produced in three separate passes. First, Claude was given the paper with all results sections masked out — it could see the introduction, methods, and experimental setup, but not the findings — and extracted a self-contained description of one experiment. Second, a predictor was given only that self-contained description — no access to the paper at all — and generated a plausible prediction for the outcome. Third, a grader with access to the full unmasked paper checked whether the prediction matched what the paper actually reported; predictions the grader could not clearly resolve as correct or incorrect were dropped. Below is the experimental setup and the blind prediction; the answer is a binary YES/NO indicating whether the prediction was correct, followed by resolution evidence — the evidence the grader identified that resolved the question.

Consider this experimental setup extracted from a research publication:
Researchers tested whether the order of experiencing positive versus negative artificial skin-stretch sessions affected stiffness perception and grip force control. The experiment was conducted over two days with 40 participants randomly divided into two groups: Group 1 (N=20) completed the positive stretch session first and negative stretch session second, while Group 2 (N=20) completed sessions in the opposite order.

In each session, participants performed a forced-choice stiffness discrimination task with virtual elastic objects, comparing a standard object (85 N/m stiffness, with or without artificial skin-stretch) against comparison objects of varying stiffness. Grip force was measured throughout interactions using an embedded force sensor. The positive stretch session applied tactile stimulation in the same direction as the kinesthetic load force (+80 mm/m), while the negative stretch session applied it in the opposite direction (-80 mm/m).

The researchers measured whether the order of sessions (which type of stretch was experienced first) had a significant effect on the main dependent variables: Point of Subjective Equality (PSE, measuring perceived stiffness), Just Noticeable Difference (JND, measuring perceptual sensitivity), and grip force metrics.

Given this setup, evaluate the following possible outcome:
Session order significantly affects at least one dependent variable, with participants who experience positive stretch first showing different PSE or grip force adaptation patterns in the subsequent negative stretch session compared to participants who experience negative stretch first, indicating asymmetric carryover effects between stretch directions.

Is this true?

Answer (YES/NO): NO